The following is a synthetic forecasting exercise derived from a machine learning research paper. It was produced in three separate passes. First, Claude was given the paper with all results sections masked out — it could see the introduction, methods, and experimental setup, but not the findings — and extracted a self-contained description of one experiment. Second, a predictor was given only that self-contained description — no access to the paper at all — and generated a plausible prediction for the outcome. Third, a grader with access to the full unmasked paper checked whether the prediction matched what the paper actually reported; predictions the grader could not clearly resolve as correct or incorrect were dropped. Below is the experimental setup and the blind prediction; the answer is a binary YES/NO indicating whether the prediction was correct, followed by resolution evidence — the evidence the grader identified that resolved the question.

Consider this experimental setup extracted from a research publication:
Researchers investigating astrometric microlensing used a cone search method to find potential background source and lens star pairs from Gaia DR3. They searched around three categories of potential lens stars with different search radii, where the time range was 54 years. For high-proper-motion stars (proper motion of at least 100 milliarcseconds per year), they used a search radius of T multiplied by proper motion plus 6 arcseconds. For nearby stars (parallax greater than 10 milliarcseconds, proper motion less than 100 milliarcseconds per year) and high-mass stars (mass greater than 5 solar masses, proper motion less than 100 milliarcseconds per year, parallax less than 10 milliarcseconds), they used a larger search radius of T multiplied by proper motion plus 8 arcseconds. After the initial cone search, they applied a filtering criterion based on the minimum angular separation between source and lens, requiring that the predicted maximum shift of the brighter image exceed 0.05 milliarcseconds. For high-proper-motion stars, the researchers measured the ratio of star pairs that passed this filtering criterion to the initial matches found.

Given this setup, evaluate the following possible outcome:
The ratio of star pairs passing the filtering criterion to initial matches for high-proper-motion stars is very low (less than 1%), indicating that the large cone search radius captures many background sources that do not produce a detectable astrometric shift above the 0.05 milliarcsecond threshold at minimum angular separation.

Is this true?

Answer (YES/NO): NO